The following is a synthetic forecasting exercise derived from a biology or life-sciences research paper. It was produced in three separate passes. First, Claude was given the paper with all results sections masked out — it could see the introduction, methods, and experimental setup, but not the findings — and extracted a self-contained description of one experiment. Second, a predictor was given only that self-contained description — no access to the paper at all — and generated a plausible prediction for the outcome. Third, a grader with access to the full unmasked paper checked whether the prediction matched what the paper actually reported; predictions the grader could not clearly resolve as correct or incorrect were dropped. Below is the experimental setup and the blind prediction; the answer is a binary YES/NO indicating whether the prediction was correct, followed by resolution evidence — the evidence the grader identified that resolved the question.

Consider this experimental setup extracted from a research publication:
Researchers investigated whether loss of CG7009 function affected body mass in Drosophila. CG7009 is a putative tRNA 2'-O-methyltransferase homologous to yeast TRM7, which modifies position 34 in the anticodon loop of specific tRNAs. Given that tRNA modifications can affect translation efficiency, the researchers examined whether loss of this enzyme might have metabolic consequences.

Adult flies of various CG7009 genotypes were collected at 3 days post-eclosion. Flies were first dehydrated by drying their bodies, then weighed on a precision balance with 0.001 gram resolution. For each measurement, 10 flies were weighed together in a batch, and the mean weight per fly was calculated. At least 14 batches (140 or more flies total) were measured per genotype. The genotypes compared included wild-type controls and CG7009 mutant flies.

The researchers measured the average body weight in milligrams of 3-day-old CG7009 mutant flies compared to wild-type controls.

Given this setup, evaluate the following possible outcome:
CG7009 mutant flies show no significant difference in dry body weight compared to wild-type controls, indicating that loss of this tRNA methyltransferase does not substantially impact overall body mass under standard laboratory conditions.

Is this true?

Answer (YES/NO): YES